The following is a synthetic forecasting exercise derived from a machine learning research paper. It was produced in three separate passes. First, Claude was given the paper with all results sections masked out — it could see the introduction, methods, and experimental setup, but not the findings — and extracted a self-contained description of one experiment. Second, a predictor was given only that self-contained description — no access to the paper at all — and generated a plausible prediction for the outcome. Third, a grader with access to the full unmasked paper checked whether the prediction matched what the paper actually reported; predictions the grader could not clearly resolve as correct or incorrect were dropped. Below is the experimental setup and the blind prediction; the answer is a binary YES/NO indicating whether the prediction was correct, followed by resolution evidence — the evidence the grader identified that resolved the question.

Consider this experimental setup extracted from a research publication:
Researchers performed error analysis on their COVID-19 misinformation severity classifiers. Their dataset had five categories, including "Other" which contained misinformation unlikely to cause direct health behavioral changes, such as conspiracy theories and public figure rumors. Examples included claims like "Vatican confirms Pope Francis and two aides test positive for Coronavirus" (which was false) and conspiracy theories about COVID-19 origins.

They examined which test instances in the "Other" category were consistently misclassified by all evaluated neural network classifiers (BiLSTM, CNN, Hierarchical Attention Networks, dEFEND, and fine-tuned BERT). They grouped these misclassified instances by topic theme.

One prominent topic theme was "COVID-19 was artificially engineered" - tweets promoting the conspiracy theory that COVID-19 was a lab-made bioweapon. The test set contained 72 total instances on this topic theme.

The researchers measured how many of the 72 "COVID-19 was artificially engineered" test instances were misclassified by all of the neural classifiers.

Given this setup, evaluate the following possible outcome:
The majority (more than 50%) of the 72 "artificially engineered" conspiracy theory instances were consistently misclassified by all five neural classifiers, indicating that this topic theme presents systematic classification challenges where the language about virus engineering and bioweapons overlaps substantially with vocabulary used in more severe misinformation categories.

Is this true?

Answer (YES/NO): YES